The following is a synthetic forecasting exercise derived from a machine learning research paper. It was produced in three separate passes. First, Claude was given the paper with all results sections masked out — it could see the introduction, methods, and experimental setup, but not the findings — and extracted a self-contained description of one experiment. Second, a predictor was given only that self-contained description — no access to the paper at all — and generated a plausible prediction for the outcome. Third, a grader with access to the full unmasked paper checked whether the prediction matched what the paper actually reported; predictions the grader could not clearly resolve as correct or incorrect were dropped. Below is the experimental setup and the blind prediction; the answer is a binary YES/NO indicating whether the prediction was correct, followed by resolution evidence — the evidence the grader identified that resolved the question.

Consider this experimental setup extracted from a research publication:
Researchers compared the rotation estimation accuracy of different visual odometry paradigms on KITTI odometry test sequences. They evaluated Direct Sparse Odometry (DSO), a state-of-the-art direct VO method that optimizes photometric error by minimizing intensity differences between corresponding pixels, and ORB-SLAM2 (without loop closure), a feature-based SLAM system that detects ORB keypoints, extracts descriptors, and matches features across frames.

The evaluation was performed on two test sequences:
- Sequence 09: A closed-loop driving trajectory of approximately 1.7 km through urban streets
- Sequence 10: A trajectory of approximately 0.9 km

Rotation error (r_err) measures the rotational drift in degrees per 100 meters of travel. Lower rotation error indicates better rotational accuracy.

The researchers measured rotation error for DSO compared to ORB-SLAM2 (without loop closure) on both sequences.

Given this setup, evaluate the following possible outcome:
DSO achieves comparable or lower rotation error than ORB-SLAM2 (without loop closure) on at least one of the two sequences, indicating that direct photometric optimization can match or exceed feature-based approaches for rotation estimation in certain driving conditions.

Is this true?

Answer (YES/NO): YES